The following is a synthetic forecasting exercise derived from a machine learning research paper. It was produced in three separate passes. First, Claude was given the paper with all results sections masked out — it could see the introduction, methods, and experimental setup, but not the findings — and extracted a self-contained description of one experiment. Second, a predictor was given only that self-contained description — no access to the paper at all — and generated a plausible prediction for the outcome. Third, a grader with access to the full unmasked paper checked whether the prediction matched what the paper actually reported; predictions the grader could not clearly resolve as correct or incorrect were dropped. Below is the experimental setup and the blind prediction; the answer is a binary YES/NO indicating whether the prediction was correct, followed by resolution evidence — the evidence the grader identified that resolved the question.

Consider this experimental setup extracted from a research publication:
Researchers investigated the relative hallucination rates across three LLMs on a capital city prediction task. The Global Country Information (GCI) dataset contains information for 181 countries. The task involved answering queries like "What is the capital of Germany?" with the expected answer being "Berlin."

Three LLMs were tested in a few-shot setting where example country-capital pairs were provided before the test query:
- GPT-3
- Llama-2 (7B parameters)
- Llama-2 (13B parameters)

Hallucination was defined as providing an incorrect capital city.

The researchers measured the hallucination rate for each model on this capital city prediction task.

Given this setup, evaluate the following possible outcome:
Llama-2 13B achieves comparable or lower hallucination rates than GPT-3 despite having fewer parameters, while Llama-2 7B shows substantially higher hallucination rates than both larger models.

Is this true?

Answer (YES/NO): NO